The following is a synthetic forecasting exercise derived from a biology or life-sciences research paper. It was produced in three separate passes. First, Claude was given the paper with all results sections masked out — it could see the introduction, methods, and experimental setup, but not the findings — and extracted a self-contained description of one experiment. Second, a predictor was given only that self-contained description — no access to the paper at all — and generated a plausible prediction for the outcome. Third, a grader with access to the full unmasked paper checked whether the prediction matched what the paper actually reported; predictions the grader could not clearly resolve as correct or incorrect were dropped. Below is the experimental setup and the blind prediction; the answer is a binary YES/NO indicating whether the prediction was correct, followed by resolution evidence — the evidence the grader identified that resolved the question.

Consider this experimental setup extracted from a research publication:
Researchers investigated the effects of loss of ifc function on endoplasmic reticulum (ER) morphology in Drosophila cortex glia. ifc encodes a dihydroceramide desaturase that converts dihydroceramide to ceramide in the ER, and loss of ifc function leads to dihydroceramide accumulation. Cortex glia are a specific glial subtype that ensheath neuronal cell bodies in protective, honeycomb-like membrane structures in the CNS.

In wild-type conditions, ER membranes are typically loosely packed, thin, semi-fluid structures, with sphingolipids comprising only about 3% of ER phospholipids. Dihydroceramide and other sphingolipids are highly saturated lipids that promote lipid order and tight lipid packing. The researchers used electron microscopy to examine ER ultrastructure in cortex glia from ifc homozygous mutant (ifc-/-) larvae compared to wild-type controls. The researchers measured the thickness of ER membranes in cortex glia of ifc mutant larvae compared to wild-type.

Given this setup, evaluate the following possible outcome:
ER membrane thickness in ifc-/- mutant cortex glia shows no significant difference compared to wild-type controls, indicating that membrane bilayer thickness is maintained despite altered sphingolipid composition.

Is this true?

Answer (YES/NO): NO